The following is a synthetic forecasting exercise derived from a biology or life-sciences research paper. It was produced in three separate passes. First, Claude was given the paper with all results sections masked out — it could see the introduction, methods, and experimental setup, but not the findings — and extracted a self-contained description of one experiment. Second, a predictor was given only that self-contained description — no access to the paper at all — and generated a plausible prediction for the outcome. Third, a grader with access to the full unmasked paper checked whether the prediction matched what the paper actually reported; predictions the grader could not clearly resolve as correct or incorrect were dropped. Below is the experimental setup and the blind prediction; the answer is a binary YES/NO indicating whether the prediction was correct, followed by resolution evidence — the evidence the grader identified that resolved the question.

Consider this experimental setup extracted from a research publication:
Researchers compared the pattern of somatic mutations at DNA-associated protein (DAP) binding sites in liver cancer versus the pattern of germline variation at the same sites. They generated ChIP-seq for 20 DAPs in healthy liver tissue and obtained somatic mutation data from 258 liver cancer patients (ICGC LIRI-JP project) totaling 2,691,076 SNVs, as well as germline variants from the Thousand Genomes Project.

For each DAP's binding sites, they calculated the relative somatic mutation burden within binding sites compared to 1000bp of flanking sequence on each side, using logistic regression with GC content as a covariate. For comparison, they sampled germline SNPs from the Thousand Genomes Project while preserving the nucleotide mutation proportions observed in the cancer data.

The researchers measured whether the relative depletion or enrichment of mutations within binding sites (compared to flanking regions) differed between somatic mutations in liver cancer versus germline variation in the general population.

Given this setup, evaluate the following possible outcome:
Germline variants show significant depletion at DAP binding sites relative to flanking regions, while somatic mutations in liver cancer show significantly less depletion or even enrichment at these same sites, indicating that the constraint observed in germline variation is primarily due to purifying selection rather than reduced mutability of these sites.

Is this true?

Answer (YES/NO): NO